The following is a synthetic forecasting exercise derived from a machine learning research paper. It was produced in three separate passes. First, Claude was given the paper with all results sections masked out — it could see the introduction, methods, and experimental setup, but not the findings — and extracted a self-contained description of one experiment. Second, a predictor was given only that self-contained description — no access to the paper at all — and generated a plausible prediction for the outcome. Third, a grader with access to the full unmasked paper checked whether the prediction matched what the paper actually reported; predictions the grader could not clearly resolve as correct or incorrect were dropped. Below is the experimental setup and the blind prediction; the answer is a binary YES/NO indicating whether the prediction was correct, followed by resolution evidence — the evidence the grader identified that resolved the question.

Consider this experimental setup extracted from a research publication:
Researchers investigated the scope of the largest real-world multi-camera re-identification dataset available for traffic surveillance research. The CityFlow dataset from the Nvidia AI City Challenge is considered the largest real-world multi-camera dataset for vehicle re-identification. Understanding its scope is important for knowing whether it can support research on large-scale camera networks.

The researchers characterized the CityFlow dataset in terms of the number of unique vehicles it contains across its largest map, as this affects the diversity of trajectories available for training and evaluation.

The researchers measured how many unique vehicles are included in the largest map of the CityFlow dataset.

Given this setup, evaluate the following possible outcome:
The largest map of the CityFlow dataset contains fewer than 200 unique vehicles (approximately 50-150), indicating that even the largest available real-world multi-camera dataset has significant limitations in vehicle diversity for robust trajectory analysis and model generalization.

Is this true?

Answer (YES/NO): NO